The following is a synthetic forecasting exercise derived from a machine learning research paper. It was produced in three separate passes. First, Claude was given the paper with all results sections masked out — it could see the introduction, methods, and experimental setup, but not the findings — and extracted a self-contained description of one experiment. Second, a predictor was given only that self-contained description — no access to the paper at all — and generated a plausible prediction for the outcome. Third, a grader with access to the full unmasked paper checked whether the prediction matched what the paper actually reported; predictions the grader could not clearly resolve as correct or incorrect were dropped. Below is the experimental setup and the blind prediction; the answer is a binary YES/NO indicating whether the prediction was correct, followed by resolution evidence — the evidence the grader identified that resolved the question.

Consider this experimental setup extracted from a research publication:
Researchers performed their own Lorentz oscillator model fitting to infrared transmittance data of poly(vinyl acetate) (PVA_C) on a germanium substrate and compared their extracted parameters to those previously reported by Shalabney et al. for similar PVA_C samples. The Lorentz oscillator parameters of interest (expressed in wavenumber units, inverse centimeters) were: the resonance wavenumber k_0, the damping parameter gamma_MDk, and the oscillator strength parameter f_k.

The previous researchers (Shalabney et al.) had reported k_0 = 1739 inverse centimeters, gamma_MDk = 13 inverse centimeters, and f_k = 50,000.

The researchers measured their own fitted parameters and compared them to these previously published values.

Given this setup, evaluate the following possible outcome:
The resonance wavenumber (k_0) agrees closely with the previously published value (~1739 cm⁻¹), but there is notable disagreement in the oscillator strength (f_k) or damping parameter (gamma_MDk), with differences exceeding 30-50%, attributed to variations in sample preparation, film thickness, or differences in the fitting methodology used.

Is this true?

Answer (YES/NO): NO